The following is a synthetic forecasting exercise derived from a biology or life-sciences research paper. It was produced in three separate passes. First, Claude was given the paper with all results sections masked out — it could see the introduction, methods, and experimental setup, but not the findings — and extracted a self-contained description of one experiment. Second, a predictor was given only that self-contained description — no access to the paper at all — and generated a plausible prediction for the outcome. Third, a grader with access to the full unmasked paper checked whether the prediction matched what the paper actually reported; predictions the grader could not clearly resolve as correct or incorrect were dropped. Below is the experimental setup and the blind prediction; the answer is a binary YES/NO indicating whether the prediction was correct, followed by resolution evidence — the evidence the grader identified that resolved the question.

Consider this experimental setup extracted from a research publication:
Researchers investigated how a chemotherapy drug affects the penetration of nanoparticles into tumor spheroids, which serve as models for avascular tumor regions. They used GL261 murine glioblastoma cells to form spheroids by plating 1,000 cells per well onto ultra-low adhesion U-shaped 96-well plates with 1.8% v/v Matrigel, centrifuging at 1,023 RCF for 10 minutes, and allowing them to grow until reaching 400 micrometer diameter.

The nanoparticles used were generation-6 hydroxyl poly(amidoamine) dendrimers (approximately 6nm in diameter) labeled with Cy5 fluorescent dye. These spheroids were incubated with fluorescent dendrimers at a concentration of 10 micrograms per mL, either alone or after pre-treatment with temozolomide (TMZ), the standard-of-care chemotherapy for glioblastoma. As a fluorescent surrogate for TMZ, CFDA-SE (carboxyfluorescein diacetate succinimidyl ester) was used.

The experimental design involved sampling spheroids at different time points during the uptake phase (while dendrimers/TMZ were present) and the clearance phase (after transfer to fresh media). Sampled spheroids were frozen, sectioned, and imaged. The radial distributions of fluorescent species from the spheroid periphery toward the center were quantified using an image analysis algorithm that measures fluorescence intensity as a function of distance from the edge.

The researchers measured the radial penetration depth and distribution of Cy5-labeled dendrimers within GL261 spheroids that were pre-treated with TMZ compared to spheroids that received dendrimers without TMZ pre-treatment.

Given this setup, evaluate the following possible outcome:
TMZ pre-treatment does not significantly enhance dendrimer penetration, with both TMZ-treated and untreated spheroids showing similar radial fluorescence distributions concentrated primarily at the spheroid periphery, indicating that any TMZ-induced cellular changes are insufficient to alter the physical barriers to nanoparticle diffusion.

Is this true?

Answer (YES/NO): NO